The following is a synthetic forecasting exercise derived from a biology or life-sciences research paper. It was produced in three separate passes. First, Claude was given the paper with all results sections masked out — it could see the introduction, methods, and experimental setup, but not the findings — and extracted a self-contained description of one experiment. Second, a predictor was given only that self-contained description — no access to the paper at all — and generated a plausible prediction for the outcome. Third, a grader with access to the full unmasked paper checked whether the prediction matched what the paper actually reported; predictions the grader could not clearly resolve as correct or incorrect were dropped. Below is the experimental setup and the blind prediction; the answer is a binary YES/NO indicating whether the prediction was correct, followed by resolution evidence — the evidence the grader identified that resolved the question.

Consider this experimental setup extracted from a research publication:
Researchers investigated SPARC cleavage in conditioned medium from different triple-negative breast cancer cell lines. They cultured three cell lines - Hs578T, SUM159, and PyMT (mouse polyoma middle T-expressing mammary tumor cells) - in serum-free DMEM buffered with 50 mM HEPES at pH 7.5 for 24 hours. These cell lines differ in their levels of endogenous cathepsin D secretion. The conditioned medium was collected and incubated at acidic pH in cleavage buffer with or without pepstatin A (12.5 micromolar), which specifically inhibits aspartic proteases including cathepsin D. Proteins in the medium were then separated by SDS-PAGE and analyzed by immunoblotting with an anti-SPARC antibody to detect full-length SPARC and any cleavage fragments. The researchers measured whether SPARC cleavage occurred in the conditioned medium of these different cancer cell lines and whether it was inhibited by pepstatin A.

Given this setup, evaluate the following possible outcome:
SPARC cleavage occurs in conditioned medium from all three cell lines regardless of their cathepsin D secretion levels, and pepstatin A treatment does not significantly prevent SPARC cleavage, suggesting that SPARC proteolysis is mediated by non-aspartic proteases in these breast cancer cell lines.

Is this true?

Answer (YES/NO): NO